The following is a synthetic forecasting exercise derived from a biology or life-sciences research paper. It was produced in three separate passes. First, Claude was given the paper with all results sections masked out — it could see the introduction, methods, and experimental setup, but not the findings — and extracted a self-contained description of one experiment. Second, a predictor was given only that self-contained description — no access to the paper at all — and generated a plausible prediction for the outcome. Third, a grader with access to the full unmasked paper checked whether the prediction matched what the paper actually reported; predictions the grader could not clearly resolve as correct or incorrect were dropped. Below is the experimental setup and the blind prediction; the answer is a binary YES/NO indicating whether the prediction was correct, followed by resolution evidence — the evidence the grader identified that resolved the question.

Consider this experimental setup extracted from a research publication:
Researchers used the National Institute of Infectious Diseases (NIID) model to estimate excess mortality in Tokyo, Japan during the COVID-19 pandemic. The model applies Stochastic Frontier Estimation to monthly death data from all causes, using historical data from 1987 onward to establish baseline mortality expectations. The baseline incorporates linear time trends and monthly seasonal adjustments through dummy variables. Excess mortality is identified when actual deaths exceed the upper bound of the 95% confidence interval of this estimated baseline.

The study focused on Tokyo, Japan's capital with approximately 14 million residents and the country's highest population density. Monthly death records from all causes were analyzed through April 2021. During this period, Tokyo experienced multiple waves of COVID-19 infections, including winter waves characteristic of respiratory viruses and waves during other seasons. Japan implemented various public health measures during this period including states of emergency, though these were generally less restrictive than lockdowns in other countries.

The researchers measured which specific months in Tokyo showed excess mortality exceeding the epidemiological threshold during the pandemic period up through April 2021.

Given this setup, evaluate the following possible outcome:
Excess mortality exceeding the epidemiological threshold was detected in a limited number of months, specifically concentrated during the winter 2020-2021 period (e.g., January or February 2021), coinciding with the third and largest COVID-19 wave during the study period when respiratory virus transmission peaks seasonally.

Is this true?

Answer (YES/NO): NO